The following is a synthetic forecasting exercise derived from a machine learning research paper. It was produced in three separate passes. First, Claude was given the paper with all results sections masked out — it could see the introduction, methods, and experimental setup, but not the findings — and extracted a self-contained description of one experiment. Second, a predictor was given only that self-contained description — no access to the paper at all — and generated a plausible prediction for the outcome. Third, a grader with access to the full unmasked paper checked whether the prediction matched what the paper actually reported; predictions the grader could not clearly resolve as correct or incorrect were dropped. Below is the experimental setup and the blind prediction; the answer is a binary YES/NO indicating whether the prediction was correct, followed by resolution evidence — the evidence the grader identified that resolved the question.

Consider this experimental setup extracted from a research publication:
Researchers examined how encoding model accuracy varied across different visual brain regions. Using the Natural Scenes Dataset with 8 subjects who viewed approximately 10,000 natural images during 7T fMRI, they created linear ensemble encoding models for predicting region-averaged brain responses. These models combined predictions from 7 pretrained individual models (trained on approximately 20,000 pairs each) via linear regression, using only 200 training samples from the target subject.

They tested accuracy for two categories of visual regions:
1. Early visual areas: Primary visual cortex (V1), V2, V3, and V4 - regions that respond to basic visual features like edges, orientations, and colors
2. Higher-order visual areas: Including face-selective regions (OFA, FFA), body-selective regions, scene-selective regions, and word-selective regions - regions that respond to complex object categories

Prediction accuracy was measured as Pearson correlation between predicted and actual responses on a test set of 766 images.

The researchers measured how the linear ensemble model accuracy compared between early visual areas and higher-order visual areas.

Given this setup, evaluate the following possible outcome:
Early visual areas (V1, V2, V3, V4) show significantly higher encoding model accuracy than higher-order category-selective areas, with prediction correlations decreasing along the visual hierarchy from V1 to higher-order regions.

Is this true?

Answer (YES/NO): NO